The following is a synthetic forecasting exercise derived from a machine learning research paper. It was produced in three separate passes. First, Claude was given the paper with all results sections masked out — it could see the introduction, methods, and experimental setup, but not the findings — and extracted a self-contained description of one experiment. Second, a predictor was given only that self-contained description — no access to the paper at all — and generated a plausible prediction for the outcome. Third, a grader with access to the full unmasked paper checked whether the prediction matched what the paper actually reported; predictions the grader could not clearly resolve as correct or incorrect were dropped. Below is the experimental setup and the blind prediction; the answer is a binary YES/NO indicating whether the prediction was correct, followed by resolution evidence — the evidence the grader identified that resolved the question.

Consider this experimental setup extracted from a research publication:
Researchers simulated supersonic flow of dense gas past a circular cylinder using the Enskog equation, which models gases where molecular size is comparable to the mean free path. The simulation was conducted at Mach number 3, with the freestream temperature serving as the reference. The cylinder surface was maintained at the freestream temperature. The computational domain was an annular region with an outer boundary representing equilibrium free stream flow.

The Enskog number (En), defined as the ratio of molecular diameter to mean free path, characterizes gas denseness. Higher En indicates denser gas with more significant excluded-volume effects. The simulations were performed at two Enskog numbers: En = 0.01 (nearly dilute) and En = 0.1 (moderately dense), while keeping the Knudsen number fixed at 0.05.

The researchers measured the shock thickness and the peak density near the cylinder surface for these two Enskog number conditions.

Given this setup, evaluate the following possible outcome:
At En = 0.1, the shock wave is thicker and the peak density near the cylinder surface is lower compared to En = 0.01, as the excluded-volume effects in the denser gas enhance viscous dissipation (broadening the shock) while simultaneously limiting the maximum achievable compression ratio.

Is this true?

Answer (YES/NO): NO